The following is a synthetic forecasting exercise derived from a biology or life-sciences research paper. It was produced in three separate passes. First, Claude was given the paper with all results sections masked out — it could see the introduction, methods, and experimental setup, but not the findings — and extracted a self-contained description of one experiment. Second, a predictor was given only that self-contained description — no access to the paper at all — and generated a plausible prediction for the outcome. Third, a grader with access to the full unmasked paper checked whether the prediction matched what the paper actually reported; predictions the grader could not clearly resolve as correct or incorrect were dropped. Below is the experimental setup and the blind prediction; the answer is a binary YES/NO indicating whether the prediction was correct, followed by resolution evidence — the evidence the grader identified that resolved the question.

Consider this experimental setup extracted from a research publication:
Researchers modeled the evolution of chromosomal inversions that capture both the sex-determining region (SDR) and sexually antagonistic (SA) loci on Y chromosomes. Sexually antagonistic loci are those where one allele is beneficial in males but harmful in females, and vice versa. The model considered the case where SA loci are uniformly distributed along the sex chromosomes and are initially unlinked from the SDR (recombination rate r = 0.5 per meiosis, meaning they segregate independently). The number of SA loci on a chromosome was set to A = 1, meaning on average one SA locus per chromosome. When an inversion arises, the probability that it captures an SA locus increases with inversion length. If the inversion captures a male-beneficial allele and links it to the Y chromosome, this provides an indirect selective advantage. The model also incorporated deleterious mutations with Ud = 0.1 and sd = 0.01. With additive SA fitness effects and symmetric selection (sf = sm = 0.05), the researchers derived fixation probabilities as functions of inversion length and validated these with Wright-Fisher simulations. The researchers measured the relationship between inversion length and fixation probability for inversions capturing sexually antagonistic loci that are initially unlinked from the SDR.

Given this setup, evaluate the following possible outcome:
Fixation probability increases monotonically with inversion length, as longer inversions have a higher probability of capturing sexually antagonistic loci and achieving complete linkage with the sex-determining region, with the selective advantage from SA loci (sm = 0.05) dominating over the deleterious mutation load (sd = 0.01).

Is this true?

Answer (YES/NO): NO